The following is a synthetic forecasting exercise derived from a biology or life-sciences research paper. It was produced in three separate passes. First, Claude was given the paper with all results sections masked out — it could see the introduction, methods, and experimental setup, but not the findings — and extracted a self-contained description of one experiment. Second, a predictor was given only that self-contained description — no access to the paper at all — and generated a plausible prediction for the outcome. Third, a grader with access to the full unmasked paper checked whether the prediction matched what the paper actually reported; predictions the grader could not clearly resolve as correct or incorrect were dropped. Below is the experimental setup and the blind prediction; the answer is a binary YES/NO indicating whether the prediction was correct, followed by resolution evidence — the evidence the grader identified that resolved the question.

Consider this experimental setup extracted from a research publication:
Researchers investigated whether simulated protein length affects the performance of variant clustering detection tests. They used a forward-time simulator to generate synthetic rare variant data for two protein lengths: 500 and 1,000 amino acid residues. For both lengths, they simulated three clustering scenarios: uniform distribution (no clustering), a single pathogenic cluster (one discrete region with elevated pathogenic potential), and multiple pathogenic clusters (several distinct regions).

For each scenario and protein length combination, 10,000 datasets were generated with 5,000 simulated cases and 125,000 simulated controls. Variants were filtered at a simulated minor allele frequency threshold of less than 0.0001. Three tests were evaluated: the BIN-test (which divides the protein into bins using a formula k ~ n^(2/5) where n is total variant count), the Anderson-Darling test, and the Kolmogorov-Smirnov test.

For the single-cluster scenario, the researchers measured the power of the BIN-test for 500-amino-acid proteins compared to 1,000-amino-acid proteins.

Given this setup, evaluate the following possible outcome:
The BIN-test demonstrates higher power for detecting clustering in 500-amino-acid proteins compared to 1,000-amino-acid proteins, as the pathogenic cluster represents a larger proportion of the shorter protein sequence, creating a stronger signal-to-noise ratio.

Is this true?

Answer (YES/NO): NO